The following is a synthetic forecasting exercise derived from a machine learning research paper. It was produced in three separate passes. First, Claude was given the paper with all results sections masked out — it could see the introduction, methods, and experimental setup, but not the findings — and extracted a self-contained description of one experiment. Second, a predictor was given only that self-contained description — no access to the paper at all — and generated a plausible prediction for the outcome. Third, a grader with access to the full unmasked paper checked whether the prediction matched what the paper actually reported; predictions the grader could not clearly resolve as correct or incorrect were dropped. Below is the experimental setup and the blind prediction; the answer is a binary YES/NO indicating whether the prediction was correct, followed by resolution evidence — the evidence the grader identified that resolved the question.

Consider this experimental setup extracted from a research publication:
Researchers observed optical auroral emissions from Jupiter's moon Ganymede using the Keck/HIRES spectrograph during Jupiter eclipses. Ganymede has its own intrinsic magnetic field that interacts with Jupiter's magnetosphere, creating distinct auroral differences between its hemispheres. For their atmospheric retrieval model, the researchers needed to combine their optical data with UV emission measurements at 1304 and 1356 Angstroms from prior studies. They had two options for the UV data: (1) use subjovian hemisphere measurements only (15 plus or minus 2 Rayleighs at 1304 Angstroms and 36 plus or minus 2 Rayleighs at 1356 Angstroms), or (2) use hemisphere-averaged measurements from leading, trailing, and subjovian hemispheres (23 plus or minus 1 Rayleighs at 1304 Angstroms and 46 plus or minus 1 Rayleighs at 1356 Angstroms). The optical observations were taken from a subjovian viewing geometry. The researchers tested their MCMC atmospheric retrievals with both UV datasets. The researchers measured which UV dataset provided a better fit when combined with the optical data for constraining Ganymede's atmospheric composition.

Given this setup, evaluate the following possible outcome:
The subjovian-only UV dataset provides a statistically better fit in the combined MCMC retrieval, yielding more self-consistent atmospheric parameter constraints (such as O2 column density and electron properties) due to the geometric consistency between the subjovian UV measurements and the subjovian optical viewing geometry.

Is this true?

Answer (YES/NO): YES